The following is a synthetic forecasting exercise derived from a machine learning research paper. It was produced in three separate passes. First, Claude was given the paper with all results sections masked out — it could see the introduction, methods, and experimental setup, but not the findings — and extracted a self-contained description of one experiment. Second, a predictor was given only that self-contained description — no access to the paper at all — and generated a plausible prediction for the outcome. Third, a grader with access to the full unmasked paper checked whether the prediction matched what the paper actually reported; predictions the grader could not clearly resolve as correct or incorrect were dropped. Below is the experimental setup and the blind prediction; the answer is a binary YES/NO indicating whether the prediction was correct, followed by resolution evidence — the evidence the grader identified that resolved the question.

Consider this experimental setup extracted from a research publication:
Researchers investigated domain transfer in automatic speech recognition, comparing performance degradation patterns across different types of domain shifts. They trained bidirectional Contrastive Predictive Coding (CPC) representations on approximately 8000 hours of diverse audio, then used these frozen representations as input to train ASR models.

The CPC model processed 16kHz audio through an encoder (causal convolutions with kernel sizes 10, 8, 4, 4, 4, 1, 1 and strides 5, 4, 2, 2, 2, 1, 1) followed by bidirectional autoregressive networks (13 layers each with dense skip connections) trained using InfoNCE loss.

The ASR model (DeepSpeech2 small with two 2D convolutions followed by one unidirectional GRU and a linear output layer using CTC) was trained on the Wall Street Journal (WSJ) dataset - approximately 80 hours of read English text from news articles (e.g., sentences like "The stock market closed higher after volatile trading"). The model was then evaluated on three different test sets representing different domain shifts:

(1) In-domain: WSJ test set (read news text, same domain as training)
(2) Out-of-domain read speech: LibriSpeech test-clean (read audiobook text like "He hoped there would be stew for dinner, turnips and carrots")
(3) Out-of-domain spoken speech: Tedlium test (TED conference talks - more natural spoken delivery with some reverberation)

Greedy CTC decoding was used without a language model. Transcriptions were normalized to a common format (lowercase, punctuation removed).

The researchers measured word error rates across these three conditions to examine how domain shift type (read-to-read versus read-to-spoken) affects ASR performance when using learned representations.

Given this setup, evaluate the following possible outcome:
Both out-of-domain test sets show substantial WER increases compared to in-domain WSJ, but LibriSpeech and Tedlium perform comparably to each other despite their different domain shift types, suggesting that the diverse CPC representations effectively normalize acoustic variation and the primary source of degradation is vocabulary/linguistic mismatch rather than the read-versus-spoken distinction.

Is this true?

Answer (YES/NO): NO